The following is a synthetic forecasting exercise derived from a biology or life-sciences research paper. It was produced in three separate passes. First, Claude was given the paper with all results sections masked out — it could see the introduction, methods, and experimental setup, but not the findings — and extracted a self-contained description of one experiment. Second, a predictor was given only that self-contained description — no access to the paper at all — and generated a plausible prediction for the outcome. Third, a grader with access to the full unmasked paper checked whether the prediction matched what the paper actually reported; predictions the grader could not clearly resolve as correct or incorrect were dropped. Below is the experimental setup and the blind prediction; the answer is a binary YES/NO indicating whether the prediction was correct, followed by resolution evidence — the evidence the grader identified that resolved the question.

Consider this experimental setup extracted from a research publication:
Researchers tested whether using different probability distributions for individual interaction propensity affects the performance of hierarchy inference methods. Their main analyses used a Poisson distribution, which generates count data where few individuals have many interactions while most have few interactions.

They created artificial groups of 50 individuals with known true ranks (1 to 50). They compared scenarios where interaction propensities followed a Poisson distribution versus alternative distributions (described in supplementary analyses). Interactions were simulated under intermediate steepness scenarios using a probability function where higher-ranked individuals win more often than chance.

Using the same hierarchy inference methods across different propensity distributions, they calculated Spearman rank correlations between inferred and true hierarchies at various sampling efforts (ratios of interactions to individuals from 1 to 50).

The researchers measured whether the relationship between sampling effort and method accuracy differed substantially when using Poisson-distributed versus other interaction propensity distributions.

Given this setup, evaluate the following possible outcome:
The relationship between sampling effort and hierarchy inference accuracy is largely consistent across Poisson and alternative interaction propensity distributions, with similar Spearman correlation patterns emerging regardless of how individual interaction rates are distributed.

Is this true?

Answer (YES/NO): YES